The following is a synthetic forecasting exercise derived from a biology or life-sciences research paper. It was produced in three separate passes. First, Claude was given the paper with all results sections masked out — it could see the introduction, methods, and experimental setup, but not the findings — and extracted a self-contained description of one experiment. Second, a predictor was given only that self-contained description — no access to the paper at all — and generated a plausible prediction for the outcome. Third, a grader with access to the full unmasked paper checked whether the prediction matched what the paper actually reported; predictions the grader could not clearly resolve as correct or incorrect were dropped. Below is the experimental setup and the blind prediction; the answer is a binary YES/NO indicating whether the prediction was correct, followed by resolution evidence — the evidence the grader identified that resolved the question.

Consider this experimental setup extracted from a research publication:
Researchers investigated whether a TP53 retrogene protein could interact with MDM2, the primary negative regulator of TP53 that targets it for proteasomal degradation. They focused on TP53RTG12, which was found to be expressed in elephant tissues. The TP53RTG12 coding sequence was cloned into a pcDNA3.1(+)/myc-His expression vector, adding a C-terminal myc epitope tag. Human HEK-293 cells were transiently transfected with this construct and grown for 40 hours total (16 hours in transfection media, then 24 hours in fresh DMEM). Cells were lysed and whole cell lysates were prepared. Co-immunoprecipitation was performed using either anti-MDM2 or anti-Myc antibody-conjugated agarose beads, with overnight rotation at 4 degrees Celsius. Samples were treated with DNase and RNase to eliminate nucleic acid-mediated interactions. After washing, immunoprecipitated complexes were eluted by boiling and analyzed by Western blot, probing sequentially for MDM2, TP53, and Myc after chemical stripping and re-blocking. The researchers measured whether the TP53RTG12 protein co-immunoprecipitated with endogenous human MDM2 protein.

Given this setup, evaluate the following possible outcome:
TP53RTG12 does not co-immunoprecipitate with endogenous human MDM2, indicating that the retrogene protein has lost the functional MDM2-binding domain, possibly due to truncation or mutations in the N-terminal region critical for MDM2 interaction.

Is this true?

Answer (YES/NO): NO